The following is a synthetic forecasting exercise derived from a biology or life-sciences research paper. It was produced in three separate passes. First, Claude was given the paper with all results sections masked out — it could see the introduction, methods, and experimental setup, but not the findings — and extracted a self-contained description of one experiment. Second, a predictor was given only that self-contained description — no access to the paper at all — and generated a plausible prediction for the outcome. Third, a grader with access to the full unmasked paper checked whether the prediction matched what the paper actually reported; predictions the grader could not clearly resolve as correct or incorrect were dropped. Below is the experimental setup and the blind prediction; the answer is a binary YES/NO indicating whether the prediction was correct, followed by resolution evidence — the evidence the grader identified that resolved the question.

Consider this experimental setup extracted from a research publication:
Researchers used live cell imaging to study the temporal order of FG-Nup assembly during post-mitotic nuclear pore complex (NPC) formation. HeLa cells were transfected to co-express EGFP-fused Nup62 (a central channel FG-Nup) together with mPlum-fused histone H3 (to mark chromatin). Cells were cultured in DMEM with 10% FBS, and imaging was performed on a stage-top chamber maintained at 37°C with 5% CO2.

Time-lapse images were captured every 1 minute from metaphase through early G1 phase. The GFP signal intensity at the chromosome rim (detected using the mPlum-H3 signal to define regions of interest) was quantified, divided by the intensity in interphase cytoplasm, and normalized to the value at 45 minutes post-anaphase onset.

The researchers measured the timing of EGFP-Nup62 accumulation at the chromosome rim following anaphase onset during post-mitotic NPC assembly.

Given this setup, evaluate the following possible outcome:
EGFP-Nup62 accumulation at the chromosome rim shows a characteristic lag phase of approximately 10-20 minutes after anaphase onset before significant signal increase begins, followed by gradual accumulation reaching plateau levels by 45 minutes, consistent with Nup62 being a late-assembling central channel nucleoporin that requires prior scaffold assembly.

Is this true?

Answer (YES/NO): NO